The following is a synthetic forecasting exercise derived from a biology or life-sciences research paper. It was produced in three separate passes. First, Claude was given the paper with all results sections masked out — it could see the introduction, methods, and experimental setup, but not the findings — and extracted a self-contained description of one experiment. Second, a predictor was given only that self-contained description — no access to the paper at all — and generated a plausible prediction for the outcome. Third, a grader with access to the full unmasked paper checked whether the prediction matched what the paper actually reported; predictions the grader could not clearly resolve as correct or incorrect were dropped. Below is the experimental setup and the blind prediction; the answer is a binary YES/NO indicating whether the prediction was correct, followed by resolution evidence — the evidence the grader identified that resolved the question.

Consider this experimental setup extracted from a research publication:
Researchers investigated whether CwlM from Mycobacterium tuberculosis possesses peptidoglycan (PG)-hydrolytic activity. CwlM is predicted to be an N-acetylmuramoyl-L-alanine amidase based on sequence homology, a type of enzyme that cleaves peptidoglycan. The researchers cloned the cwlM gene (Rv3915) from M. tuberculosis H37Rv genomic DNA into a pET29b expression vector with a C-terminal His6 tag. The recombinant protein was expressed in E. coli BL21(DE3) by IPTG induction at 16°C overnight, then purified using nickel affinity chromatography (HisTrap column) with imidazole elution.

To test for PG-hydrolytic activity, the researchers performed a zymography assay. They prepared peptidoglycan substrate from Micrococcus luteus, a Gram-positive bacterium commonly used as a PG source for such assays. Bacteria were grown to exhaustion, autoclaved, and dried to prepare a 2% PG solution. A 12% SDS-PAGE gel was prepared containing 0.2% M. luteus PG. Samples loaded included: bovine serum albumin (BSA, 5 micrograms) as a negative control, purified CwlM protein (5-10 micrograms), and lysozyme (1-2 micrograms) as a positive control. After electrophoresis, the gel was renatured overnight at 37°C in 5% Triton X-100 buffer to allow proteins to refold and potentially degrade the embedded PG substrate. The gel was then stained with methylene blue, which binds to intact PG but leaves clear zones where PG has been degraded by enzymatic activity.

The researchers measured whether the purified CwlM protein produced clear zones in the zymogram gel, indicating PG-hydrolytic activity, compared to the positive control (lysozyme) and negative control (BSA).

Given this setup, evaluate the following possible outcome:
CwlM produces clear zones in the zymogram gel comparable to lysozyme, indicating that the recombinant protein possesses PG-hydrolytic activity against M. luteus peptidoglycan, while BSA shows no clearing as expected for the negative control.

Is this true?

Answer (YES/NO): NO